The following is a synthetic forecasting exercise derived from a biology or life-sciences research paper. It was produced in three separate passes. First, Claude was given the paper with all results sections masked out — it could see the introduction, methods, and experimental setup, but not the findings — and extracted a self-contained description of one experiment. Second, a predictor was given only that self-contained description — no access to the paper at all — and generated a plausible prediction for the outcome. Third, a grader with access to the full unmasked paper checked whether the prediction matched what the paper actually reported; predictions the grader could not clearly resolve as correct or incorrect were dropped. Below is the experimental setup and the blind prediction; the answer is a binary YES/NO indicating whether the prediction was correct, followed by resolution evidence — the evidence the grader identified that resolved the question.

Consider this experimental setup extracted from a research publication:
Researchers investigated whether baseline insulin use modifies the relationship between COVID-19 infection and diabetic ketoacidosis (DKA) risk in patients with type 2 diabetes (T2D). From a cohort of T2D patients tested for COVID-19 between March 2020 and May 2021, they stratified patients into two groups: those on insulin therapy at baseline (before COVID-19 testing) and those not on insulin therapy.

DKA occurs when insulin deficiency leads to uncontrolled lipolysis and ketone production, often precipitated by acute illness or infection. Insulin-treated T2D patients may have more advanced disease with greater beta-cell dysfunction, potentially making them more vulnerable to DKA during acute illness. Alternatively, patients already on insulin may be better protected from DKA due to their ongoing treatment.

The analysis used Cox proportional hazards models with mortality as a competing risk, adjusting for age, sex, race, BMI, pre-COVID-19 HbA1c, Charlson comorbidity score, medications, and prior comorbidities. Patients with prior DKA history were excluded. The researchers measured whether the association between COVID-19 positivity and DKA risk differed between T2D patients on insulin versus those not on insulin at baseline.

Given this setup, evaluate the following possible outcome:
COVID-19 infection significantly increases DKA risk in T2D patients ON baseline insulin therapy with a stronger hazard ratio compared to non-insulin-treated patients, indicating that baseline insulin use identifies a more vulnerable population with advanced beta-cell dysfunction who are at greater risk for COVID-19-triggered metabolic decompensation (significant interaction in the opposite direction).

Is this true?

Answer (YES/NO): YES